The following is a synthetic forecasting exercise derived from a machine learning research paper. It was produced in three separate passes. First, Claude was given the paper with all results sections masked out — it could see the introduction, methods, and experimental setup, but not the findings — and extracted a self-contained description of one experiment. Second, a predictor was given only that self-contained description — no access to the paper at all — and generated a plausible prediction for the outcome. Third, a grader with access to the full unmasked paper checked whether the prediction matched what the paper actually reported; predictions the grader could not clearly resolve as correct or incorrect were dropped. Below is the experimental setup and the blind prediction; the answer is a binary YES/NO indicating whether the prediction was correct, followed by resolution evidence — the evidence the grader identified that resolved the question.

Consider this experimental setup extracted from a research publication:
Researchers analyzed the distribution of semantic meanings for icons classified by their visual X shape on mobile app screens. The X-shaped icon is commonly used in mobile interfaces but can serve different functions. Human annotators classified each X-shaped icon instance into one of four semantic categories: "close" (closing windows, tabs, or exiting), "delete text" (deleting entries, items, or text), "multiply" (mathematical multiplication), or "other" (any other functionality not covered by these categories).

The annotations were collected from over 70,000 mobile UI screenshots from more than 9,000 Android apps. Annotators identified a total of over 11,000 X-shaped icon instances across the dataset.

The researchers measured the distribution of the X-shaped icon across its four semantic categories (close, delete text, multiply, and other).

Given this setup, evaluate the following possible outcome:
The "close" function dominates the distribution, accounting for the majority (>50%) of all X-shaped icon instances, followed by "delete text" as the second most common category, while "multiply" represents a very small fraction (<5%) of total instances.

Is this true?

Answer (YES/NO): YES